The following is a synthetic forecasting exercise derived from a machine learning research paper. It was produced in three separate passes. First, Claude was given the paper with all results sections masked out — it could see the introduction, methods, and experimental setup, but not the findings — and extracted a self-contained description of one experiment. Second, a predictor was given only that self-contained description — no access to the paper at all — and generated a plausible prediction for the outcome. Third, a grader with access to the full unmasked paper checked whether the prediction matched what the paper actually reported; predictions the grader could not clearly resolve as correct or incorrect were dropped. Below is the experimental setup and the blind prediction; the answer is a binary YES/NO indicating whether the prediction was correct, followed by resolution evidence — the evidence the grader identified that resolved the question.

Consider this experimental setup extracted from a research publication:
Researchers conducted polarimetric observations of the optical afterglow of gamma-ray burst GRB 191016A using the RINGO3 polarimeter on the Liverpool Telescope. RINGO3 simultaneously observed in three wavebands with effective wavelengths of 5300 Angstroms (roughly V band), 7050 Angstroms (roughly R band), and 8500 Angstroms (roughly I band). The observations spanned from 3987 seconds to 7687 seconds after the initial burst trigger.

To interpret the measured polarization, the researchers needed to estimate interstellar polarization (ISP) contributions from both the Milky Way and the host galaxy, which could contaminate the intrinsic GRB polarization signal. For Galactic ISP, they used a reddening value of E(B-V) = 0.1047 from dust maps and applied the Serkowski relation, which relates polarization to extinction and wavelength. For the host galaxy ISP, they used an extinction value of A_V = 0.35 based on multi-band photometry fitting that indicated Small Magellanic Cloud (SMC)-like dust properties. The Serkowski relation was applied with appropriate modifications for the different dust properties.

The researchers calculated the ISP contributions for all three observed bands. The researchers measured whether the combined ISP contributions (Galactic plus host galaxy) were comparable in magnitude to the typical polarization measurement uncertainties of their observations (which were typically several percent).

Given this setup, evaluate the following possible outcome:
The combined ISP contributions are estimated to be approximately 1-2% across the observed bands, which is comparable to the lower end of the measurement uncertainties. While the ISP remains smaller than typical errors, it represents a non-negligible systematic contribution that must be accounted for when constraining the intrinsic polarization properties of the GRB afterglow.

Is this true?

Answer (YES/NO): NO